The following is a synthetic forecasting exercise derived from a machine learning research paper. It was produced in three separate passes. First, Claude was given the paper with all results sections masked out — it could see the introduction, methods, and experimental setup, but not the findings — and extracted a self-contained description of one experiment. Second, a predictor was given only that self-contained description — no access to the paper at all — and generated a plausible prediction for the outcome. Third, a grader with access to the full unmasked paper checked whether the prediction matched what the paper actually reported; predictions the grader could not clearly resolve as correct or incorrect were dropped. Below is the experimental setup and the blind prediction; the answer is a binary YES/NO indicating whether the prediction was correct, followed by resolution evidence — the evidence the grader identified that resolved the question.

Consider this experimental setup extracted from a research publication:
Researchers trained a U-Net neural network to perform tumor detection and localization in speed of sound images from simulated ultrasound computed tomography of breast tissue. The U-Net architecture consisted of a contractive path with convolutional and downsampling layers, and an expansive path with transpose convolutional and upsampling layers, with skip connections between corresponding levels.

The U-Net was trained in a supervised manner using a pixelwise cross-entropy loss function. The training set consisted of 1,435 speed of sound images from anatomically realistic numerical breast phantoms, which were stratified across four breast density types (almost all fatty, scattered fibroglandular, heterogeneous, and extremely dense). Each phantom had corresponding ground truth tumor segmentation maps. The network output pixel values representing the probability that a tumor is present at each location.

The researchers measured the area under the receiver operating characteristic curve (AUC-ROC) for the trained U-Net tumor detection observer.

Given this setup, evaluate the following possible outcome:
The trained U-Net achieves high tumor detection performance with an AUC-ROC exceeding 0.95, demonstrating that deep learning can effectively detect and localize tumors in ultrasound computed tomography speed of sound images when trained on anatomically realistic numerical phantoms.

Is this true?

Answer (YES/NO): NO